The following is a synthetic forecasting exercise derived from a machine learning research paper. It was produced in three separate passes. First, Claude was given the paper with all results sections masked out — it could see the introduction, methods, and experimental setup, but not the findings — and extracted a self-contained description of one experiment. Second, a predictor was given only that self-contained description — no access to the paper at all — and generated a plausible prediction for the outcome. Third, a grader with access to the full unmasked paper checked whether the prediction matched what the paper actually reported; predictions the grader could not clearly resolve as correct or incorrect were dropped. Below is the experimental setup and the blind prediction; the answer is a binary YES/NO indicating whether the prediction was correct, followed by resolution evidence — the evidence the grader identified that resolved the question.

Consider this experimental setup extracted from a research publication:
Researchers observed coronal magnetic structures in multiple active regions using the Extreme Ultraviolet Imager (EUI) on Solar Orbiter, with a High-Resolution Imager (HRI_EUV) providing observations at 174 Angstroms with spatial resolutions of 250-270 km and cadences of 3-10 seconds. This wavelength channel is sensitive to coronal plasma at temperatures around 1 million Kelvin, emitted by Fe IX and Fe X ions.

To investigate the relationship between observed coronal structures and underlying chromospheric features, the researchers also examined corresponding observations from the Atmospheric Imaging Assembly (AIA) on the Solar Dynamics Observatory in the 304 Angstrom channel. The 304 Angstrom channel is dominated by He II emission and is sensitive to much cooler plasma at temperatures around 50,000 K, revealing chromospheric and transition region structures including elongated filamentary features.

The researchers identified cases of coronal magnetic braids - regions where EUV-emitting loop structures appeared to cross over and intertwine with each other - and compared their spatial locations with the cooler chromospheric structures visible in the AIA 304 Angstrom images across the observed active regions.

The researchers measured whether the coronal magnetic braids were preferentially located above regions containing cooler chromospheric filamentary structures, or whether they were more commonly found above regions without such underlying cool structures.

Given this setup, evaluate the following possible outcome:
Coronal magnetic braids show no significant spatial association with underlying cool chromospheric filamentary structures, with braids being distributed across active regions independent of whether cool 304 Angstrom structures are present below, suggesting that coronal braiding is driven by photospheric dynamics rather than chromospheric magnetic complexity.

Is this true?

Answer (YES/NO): NO